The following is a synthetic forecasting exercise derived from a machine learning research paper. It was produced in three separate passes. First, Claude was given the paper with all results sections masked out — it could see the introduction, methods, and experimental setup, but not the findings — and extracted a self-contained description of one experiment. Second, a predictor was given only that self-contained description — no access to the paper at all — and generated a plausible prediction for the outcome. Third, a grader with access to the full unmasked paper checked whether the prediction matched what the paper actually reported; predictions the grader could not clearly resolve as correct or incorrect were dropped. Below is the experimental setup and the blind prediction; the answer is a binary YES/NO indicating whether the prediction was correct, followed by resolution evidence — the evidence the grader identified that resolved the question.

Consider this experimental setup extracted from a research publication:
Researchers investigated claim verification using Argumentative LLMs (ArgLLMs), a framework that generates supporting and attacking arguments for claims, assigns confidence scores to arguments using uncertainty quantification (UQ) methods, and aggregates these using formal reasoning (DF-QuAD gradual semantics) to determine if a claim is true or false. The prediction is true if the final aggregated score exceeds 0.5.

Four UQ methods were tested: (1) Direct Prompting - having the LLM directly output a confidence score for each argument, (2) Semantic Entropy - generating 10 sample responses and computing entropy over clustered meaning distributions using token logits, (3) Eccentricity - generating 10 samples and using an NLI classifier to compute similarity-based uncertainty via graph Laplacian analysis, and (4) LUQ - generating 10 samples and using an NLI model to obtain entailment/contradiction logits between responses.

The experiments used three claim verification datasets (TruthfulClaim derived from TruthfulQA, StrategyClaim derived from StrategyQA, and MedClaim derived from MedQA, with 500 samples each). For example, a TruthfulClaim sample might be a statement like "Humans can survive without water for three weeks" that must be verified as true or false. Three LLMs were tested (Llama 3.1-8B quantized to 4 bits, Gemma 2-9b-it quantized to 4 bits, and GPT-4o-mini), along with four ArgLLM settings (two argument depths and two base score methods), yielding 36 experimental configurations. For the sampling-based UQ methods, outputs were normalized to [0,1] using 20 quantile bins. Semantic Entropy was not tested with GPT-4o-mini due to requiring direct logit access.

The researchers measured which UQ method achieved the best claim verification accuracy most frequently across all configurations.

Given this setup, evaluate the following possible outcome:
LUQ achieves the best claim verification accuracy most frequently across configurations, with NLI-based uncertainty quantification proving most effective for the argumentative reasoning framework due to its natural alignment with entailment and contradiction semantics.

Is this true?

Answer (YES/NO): NO